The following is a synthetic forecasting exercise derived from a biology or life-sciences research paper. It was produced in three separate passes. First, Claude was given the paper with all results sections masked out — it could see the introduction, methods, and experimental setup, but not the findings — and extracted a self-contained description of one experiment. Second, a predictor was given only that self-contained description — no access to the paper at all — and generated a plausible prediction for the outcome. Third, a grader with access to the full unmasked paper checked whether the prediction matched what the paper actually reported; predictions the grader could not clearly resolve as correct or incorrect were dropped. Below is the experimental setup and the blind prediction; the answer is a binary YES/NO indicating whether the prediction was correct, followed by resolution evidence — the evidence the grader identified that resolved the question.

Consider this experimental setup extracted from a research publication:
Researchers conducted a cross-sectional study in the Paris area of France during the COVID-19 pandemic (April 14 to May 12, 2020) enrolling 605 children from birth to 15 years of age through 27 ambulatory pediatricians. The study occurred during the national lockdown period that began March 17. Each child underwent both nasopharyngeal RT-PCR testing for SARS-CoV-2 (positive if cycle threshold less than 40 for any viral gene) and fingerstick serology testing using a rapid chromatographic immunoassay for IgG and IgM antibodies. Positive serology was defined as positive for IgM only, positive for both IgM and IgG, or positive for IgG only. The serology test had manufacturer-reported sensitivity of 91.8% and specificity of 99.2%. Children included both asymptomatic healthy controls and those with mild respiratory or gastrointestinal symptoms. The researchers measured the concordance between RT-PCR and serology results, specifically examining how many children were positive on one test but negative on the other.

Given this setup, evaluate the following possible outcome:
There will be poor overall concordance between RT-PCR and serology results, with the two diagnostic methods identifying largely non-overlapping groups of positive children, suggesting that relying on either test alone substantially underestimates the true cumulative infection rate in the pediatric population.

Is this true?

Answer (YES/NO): NO